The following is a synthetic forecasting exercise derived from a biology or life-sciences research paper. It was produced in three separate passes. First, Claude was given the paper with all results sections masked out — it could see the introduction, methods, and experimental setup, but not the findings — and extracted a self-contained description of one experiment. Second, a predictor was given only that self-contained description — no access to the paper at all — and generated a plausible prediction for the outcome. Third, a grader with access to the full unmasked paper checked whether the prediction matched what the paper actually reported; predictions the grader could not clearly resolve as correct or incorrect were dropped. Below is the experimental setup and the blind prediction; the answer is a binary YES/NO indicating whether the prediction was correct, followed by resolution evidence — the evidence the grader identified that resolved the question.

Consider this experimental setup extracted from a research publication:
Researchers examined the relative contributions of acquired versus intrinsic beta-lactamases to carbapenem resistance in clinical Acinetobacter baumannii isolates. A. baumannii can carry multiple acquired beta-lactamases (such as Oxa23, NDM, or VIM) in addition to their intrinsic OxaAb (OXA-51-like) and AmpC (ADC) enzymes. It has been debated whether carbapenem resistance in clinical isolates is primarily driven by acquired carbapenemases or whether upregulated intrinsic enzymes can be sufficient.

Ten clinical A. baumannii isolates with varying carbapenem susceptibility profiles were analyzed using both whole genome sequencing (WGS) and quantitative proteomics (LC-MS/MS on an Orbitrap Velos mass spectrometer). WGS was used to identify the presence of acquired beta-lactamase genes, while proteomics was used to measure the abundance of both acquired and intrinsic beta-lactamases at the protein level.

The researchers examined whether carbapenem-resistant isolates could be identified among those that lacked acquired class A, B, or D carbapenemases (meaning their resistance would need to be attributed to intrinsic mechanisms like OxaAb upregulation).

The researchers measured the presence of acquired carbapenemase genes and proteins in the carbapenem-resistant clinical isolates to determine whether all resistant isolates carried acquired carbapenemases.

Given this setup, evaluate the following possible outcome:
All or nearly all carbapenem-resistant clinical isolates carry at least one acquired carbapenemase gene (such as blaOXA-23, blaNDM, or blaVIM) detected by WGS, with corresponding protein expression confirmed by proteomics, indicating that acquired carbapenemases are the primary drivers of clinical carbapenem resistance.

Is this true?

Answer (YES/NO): NO